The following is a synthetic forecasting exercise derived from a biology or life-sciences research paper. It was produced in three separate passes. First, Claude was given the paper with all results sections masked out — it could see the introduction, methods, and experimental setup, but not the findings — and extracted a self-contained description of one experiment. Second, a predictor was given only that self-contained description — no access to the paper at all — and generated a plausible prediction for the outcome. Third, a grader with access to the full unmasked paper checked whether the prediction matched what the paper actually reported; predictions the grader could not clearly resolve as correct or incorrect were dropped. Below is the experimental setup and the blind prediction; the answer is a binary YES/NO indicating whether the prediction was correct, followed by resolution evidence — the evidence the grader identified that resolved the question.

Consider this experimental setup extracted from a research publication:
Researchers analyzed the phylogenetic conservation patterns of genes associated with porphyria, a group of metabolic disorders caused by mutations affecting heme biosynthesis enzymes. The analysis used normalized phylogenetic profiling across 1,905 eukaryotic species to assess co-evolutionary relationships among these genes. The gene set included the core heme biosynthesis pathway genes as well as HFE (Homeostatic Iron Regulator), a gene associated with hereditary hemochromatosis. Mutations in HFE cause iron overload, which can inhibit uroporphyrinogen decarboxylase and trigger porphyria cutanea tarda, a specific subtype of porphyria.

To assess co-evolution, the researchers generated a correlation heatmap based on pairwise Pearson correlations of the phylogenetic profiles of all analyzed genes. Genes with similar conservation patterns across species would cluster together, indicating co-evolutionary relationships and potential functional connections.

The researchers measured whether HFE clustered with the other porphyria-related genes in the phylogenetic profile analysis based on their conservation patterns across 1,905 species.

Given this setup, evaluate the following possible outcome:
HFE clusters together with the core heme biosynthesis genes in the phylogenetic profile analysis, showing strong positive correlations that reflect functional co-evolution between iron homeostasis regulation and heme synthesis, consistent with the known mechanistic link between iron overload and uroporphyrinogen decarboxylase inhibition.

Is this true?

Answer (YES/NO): NO